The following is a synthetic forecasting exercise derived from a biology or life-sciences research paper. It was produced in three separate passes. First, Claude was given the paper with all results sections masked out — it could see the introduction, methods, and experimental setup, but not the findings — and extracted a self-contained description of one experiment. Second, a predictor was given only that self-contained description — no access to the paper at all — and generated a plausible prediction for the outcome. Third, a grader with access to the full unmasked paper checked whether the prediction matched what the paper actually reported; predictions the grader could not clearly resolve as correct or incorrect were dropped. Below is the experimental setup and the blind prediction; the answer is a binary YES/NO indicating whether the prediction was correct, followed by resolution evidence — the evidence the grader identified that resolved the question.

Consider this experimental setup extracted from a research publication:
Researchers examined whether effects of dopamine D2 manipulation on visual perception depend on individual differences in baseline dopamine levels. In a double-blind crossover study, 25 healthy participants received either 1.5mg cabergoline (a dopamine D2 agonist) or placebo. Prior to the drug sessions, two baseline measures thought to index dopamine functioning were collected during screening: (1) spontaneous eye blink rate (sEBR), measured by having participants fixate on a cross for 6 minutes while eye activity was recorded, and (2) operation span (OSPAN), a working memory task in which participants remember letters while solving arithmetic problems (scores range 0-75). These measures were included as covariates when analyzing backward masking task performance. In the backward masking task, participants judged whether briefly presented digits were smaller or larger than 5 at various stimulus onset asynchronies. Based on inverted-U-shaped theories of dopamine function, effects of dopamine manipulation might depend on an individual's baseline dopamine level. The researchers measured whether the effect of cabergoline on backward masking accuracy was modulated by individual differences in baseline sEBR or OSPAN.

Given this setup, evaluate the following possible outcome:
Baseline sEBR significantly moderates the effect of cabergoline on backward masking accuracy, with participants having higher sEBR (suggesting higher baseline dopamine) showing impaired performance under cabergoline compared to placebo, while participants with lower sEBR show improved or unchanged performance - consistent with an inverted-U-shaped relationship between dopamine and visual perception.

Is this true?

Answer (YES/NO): NO